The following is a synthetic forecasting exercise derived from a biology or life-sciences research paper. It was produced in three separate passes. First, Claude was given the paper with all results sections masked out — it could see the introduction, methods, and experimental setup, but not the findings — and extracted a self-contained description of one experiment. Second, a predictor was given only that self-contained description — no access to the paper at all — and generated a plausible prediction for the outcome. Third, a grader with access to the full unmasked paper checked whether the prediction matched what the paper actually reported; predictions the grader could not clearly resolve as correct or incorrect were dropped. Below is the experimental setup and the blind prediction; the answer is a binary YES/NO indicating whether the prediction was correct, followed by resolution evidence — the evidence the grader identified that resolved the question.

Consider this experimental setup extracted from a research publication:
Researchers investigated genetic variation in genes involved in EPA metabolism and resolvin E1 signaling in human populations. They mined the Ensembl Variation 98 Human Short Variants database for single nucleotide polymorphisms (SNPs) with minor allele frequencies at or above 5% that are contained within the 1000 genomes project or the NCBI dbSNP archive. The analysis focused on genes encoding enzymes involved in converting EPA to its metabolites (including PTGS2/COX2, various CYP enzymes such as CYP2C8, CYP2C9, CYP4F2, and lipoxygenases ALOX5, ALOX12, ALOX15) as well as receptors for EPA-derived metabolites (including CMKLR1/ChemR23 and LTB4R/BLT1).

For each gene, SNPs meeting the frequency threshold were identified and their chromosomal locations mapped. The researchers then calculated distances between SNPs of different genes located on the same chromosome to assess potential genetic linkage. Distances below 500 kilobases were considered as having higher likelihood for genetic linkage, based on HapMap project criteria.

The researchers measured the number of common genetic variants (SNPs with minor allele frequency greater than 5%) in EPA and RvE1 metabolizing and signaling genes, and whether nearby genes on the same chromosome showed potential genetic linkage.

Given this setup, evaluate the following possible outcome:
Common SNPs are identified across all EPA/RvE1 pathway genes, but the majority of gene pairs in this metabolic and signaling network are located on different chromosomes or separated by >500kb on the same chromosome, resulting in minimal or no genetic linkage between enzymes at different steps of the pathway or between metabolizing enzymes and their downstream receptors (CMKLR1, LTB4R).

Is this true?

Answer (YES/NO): NO